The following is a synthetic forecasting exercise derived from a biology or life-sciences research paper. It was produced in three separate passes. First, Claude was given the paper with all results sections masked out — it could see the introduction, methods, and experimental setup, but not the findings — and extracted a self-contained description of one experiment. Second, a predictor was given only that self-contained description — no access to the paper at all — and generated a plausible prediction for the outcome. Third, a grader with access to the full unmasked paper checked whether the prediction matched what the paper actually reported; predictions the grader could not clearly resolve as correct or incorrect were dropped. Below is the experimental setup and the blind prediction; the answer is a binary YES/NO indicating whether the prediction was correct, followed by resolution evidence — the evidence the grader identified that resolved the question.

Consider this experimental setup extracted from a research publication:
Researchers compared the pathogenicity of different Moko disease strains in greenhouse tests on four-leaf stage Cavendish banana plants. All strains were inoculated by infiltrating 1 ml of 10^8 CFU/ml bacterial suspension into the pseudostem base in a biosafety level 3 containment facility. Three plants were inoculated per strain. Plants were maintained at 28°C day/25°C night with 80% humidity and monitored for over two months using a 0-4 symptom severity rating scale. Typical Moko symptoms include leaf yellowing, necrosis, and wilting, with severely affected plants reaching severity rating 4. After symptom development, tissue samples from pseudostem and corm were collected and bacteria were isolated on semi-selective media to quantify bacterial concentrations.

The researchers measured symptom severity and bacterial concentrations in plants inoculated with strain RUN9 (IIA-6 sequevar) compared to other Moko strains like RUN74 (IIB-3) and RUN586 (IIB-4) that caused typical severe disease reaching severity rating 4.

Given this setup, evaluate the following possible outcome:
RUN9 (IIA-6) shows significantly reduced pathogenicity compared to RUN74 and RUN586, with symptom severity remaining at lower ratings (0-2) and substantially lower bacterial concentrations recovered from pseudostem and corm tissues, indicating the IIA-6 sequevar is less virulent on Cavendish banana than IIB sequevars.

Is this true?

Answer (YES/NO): NO